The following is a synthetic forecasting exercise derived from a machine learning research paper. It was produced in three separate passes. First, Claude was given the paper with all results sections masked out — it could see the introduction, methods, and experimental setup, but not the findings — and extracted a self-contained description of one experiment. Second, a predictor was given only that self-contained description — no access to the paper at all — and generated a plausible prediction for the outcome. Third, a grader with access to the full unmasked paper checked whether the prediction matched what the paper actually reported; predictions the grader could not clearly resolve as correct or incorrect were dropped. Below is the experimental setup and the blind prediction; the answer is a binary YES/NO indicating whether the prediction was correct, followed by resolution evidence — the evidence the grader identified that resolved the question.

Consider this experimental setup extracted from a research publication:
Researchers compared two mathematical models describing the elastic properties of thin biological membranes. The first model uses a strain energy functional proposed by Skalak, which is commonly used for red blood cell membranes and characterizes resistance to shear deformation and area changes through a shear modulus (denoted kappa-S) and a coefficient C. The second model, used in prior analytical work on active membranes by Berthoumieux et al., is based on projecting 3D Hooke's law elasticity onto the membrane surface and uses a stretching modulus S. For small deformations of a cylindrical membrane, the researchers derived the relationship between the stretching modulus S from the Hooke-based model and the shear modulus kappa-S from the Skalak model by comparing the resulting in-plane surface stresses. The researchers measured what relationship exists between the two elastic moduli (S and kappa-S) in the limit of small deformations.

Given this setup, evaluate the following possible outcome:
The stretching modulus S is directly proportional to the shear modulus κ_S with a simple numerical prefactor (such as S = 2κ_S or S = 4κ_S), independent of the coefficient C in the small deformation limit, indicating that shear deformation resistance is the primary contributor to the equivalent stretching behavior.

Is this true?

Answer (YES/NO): NO